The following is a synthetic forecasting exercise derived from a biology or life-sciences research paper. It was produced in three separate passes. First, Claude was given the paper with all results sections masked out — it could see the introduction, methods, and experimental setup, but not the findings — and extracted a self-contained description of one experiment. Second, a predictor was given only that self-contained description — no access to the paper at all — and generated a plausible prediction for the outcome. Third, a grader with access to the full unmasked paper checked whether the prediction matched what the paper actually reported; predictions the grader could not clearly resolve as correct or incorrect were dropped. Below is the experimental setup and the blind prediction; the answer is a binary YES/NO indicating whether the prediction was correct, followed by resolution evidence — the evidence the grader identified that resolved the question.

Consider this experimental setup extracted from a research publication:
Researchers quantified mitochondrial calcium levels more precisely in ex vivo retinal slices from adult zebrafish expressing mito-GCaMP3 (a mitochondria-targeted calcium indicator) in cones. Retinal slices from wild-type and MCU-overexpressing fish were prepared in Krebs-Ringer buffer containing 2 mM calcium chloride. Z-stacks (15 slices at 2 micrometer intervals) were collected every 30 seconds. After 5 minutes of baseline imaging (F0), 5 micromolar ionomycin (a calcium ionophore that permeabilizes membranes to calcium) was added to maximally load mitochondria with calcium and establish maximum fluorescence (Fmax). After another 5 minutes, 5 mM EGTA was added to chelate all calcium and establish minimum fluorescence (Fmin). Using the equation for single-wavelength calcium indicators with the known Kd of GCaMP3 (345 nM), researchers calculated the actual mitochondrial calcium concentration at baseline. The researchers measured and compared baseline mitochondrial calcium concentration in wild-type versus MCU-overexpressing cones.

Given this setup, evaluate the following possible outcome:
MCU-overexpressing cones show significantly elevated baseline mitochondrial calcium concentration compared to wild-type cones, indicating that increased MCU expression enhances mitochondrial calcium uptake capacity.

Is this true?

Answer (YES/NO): YES